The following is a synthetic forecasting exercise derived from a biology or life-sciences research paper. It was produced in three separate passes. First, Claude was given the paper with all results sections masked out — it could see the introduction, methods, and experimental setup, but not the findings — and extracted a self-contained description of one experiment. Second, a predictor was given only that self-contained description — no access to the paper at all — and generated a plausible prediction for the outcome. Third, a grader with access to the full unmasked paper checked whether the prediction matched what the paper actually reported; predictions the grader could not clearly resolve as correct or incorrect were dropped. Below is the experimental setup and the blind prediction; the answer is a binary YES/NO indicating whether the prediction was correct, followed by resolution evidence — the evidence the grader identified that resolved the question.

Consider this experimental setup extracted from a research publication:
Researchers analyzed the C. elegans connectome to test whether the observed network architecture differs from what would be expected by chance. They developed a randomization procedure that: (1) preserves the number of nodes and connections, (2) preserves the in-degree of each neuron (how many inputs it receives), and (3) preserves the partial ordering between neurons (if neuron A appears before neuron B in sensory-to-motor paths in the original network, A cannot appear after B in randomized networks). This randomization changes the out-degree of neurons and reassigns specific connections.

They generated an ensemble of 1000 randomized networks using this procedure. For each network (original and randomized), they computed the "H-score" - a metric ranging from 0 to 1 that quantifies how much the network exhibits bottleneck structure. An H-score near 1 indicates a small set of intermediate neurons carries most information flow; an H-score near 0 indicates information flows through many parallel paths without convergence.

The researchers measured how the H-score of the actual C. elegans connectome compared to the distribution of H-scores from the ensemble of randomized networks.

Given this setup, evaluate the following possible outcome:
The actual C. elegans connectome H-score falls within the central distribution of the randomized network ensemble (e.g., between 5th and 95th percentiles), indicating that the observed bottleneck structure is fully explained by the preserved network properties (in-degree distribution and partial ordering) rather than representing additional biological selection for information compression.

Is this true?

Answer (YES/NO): NO